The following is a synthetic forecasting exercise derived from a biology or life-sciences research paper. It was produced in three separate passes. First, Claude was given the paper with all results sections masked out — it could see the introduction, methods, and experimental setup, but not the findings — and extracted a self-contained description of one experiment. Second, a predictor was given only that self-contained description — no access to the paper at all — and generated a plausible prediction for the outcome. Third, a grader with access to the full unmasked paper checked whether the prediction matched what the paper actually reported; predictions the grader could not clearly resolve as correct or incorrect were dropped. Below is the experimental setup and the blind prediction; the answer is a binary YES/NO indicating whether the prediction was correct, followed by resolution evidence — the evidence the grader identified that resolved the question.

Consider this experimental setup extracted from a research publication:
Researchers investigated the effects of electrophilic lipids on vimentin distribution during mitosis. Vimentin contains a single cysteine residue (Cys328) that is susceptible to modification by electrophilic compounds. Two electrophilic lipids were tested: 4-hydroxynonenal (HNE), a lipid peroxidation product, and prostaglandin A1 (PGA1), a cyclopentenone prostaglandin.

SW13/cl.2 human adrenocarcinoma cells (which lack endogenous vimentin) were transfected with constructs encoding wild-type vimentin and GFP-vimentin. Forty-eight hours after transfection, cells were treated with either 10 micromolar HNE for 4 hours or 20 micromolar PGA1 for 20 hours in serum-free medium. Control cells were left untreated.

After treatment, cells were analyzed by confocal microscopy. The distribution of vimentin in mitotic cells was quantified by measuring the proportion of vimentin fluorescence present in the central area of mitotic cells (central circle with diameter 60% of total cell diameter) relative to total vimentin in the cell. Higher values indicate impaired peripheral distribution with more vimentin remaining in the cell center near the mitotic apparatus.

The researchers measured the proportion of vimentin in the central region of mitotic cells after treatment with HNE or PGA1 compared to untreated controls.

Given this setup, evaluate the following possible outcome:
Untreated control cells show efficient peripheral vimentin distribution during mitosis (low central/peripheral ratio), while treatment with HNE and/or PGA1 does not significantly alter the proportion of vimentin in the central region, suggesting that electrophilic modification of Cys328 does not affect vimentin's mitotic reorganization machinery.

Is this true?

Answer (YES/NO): NO